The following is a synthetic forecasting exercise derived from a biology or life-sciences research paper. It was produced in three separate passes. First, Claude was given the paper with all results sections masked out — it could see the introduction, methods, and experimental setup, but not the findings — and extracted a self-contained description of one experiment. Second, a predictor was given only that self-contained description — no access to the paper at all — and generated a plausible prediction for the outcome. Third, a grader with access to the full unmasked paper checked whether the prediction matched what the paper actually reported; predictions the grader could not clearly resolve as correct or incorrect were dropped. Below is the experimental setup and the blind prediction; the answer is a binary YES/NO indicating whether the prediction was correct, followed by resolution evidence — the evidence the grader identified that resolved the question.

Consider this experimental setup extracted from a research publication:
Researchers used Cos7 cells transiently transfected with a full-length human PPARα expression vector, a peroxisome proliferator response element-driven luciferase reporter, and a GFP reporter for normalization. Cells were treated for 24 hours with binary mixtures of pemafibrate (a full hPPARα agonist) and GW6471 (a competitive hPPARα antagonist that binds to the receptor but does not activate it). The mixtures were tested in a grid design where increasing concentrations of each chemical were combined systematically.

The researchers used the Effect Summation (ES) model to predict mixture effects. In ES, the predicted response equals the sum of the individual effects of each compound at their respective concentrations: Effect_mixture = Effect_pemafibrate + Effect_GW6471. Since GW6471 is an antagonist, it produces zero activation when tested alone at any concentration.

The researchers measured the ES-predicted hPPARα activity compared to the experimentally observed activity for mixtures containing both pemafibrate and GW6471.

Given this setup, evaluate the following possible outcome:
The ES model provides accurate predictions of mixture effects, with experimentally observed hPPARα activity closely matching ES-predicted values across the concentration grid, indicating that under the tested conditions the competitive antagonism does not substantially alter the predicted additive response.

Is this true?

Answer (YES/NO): NO